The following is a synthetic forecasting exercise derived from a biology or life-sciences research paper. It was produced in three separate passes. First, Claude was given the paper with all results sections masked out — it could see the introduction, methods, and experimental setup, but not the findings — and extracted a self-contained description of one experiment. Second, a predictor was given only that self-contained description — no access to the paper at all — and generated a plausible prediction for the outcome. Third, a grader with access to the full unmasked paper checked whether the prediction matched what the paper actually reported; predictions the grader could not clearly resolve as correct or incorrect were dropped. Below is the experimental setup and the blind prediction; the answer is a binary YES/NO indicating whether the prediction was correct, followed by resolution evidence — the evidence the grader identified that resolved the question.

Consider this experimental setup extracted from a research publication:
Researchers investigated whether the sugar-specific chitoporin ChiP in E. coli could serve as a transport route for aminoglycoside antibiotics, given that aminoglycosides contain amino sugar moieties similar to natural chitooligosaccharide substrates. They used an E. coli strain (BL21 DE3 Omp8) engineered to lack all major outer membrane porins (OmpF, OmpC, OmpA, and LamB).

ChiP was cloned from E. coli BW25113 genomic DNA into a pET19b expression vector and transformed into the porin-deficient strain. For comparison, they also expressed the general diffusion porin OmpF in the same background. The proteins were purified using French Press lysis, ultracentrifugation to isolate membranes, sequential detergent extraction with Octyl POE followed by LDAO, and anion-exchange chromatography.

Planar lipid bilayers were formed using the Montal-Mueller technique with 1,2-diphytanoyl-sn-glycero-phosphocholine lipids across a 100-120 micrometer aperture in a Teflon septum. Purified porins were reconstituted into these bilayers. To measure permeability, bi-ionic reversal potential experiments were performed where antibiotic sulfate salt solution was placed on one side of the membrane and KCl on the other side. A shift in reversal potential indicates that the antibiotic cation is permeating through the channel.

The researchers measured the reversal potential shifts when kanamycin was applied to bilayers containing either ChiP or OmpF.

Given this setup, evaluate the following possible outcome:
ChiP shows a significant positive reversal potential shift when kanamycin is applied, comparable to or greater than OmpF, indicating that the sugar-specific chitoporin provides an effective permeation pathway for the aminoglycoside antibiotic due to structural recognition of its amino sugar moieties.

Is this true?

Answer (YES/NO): NO